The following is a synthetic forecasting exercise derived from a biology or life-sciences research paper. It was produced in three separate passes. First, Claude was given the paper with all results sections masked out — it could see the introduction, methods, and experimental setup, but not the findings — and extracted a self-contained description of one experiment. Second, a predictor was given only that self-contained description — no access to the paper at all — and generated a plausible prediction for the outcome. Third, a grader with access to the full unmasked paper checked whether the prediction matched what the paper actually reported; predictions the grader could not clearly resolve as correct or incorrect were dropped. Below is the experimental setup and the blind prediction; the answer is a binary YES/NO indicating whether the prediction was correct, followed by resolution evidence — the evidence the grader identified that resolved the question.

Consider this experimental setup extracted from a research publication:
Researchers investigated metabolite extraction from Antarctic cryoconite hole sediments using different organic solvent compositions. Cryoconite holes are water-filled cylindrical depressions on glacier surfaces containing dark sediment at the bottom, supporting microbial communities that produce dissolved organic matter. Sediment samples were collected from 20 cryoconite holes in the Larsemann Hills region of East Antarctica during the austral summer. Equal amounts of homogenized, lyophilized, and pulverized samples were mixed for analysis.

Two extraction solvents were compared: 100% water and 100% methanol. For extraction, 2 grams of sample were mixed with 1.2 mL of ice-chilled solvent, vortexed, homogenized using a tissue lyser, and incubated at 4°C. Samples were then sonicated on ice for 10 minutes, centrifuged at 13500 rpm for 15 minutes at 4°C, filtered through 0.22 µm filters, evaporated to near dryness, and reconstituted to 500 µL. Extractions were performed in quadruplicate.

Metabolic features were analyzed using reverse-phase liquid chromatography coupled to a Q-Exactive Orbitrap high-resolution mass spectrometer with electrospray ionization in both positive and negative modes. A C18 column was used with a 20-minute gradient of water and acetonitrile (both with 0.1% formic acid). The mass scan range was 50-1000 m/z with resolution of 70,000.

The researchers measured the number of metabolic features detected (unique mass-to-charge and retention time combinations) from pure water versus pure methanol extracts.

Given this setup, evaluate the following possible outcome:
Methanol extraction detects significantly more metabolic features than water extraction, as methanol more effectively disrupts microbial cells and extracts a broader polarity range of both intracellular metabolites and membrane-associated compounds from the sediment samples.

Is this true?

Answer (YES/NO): YES